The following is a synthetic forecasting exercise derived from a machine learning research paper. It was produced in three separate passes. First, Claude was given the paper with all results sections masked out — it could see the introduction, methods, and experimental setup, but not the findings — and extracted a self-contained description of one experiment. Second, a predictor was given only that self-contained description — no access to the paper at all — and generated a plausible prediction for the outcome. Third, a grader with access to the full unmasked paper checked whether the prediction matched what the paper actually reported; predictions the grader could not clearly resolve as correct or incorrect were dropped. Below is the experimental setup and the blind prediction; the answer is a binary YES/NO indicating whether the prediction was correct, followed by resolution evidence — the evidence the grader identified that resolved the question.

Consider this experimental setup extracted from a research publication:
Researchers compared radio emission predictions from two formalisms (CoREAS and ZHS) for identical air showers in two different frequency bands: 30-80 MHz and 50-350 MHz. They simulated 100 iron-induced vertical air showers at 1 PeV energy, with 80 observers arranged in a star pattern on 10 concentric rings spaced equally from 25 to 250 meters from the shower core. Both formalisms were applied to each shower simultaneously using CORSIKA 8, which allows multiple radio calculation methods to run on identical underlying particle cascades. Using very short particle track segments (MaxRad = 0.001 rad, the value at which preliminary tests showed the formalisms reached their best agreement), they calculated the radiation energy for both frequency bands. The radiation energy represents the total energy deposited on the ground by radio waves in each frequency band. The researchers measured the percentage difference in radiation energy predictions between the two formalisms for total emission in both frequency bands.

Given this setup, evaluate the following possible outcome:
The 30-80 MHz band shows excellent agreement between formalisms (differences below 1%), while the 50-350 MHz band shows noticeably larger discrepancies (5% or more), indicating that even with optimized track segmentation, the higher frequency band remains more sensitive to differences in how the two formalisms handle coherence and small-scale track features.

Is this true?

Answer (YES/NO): NO